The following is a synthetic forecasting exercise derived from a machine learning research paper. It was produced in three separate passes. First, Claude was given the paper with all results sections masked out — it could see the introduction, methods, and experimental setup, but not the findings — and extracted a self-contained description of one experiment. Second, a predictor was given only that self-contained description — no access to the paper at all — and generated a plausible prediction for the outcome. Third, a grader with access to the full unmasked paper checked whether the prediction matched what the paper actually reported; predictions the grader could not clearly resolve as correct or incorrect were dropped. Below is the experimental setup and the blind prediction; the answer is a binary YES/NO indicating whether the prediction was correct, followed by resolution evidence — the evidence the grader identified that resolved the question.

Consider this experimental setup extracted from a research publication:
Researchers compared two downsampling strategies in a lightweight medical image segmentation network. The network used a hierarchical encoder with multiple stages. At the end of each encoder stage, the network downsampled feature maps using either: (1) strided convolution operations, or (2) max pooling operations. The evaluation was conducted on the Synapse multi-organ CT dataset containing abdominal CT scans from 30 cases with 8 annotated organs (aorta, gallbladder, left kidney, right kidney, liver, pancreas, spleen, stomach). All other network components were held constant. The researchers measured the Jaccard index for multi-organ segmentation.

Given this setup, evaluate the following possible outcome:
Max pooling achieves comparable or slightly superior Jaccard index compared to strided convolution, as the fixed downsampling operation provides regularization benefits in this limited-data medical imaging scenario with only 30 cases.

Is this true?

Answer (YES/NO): NO